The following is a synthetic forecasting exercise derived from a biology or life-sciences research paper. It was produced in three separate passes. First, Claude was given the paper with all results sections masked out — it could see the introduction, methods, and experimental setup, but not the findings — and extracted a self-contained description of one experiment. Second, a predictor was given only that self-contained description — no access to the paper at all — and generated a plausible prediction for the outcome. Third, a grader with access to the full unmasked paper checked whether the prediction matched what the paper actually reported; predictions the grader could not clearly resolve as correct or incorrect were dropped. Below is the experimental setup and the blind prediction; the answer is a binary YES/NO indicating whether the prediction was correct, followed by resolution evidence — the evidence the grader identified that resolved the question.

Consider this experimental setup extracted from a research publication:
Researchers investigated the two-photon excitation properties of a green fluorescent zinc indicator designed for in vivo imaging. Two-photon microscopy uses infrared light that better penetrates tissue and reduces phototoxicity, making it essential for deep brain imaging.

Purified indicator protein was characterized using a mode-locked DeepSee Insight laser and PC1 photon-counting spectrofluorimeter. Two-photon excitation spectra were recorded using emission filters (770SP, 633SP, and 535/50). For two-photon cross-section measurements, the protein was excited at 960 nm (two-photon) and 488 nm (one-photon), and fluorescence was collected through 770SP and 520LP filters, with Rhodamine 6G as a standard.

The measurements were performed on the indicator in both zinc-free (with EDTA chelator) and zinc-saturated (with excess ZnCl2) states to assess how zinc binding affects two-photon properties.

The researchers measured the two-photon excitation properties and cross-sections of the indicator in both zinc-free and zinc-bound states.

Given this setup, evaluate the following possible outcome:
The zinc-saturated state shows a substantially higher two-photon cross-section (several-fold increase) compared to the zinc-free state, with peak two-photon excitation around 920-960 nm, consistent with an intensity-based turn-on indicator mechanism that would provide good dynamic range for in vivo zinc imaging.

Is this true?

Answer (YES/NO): YES